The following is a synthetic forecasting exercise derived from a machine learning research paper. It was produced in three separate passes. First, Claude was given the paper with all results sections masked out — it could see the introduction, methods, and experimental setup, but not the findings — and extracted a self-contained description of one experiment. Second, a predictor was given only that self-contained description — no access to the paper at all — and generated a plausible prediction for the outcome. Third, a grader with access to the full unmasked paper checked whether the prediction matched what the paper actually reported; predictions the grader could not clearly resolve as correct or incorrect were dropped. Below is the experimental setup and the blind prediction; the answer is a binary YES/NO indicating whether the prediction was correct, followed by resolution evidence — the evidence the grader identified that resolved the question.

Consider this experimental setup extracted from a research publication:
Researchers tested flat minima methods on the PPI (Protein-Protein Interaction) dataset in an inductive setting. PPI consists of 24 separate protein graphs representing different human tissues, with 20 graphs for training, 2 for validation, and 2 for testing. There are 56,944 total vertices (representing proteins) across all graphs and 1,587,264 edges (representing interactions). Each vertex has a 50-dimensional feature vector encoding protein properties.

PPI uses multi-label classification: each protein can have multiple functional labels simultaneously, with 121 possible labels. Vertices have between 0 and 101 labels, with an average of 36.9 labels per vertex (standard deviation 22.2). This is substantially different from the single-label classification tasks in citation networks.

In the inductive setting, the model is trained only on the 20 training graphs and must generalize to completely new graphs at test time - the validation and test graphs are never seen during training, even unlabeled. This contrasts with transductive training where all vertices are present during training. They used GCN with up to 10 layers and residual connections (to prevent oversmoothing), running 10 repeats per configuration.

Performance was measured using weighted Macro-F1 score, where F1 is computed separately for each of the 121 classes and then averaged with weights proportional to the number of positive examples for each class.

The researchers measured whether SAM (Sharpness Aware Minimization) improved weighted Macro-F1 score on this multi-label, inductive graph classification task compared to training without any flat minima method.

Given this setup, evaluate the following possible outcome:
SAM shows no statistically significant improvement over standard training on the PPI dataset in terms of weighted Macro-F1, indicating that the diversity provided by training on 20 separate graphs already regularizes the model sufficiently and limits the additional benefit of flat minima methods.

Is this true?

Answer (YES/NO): NO